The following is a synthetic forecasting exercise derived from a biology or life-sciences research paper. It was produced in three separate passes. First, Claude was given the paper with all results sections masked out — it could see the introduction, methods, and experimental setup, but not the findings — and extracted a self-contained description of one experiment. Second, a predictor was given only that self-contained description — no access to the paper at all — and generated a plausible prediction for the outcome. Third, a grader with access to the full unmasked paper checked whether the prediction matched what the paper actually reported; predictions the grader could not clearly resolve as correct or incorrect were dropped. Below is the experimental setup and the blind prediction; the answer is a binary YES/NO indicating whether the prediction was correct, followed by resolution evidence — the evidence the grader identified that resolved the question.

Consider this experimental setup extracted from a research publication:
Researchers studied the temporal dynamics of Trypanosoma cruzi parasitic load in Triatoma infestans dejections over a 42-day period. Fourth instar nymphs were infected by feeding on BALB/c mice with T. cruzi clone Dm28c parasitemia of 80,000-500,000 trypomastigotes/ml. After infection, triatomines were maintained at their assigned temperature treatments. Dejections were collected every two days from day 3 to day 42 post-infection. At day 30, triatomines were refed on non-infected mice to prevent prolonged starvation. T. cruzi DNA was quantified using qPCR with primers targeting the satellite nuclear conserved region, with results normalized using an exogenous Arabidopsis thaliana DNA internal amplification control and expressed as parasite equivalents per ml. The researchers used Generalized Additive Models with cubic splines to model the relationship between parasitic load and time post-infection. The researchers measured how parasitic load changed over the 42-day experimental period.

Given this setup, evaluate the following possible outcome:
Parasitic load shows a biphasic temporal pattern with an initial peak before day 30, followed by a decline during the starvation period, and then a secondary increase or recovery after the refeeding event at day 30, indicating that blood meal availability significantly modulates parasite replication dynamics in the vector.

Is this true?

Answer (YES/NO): NO